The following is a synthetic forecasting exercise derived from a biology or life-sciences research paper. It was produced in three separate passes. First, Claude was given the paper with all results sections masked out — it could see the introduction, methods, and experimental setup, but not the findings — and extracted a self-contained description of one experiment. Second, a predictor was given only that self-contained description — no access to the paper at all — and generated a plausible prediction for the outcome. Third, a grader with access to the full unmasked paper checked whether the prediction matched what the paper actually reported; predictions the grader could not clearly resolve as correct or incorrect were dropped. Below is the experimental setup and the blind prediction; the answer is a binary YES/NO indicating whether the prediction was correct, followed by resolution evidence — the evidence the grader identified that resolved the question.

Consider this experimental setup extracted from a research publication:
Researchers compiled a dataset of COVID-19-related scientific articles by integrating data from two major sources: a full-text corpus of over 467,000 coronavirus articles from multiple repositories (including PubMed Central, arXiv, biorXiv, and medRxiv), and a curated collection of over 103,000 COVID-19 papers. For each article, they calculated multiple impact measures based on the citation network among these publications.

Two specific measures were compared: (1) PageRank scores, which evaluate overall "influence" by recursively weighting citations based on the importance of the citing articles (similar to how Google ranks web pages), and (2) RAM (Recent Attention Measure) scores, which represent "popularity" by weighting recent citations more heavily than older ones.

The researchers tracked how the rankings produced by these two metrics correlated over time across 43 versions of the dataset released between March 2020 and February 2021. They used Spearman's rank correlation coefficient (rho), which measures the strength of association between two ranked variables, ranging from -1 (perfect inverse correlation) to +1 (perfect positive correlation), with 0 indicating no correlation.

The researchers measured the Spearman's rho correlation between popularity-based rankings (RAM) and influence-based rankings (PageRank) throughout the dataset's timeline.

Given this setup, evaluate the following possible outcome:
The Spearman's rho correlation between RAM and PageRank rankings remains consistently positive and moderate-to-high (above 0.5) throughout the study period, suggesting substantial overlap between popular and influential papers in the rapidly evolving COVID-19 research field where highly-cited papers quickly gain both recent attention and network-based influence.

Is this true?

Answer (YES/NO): YES